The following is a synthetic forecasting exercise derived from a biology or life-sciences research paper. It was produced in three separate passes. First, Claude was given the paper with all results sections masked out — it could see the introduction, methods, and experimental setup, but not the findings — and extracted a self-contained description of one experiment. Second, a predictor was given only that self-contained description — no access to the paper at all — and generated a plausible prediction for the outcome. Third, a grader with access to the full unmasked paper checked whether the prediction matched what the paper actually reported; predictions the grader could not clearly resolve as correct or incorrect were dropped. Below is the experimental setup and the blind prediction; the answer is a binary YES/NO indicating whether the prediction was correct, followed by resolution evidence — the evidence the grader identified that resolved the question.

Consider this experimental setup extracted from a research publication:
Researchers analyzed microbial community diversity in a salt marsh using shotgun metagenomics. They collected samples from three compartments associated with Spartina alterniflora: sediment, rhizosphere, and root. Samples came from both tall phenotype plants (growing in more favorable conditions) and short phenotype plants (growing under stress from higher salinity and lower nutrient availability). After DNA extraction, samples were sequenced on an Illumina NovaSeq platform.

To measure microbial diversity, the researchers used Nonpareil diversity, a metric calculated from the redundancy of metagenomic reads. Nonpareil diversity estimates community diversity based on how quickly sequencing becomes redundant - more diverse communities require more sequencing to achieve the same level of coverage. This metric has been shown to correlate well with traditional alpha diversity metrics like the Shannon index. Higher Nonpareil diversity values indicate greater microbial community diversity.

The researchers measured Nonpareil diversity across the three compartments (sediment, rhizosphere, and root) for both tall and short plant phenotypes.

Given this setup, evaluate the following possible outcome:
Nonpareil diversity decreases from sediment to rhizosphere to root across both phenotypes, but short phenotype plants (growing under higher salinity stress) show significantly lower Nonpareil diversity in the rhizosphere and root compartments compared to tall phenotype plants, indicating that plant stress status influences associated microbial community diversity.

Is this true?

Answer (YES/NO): NO